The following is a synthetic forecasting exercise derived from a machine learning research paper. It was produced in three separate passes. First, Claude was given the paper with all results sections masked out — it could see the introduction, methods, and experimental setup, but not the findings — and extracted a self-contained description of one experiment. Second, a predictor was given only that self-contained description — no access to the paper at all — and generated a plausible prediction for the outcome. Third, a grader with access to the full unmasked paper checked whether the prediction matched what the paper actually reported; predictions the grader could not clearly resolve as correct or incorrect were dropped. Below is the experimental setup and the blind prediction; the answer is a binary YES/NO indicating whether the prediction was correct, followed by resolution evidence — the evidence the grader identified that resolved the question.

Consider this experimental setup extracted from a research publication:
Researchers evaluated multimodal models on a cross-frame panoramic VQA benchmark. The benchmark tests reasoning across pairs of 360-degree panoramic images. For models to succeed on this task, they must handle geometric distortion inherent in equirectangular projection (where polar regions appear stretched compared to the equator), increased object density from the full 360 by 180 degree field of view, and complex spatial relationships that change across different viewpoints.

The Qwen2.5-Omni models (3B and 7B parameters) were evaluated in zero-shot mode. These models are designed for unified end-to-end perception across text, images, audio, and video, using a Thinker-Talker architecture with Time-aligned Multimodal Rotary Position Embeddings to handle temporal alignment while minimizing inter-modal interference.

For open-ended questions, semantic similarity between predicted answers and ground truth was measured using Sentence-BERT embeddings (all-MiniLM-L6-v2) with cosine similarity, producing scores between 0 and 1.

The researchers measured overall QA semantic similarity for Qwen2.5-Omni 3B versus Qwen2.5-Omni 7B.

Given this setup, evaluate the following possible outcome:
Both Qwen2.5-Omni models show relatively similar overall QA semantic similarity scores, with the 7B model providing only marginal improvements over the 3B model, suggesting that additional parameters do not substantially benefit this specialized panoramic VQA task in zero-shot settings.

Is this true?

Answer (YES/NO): NO